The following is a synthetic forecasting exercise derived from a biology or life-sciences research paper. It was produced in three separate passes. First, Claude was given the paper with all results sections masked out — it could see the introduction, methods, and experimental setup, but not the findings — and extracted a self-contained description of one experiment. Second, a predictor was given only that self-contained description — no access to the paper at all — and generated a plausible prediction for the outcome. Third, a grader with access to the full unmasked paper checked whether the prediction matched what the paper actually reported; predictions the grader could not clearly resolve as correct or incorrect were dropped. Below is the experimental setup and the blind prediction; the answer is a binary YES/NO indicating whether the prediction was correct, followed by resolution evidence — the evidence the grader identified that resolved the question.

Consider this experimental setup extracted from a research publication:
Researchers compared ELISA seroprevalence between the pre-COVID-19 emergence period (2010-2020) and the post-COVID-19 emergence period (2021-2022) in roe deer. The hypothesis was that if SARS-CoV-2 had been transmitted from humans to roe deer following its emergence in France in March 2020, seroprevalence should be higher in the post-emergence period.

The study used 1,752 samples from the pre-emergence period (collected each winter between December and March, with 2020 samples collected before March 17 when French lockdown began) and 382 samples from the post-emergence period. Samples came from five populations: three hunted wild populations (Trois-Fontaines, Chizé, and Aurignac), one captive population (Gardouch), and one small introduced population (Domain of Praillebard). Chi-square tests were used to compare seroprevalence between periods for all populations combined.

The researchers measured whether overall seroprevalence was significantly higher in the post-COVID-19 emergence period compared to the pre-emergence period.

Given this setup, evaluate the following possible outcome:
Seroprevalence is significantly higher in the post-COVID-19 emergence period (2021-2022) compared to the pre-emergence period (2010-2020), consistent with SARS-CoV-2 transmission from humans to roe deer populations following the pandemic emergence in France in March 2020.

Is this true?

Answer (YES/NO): NO